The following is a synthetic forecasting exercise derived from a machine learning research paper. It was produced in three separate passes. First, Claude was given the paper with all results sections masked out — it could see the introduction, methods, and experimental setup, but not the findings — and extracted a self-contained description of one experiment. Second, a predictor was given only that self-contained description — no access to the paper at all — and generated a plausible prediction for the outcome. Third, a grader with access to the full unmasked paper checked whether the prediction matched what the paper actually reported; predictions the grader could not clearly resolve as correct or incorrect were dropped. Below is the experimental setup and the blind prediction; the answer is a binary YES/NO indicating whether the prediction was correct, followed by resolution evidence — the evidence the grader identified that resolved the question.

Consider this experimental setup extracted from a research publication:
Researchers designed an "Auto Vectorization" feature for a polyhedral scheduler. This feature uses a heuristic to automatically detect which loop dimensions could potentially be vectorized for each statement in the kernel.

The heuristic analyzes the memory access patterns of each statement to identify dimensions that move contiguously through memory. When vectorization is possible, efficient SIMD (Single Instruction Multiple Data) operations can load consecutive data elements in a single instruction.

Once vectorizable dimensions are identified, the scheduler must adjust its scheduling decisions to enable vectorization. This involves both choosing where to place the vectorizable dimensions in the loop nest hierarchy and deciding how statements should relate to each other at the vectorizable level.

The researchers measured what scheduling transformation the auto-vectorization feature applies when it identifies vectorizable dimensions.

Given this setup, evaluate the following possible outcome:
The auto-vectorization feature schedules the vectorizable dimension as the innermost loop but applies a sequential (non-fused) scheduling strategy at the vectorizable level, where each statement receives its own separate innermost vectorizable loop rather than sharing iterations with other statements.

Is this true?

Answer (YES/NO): YES